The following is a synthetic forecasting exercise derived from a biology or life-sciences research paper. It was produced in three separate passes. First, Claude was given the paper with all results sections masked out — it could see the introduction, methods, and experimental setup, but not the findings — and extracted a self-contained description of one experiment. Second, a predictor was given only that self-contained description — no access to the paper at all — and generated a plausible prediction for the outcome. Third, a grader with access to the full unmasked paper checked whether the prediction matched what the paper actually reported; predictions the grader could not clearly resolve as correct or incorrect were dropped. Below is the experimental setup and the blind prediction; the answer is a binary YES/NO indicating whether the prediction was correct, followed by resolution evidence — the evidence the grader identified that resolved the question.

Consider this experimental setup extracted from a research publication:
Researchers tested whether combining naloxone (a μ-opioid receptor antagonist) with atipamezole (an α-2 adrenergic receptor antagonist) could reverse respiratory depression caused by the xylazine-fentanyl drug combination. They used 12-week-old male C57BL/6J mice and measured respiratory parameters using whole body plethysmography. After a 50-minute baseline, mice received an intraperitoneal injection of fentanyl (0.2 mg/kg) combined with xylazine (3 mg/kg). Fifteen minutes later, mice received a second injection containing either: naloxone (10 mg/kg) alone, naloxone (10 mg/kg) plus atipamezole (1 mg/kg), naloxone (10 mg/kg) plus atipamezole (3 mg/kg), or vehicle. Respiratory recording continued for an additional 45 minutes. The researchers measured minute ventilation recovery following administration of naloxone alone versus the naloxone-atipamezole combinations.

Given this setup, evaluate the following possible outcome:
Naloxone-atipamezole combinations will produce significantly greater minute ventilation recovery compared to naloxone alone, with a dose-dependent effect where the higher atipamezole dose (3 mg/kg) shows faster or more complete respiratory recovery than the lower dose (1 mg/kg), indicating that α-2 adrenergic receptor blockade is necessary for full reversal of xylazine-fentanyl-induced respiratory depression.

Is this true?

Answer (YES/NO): YES